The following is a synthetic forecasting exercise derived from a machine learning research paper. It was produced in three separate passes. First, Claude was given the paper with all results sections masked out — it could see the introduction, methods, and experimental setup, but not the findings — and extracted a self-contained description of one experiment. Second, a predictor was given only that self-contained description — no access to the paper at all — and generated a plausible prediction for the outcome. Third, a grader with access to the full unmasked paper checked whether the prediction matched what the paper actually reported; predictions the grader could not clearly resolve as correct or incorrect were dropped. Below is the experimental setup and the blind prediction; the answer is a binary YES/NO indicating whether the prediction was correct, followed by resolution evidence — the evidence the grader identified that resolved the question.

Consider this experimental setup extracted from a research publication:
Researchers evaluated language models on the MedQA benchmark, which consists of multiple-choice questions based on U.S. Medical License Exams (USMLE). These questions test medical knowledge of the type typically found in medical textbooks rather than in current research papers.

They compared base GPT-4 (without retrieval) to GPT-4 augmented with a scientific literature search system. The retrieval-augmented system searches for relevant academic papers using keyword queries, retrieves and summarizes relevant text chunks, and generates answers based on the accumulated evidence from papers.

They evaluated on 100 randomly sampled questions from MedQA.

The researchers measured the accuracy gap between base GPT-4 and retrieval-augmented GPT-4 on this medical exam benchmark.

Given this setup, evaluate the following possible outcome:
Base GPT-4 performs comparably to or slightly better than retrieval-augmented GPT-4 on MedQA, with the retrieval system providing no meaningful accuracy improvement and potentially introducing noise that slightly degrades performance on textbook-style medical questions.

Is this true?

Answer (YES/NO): NO